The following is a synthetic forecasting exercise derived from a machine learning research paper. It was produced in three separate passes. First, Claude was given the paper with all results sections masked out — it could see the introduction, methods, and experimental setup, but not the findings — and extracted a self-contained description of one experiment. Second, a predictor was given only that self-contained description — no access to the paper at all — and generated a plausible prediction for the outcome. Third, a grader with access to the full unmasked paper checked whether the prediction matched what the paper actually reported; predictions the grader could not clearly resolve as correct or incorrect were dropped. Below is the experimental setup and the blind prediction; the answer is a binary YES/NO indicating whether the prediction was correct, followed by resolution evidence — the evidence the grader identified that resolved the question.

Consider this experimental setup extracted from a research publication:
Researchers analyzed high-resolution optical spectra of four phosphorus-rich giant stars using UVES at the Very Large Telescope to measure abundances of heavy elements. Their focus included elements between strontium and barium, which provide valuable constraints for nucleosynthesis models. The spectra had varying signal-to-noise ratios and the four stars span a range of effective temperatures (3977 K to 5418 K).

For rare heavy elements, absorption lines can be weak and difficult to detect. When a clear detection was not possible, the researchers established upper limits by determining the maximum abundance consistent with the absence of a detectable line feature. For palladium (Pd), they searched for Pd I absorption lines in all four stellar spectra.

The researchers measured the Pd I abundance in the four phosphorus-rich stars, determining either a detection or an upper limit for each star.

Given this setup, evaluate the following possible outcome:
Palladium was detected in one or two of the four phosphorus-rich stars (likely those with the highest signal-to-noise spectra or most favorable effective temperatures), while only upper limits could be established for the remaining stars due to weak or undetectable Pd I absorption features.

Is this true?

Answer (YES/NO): YES